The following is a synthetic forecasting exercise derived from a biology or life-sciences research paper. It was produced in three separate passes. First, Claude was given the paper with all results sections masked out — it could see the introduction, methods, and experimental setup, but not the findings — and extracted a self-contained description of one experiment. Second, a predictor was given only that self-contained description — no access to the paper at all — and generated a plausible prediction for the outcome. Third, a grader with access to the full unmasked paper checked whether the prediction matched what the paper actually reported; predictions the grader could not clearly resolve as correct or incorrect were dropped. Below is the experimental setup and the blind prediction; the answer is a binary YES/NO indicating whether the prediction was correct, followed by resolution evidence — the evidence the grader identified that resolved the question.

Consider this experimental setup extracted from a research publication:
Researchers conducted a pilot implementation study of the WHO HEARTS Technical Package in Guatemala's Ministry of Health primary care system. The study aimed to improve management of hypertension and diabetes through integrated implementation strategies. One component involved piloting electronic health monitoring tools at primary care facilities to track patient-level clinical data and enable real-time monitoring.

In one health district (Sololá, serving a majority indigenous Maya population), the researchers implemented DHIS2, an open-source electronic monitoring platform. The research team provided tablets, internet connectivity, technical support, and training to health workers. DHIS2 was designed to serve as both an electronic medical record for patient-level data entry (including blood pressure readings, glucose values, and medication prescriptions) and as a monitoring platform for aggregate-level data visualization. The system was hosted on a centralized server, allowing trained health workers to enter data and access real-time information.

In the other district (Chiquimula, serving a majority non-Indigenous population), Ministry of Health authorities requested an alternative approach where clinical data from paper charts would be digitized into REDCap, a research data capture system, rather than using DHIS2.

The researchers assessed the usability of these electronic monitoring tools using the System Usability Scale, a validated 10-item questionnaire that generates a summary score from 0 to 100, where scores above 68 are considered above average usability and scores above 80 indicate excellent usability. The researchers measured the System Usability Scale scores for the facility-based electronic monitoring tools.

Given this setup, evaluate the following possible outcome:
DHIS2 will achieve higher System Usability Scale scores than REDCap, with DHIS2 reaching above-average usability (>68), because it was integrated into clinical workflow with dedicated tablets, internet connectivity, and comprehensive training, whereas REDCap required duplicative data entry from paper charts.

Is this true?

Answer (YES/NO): NO